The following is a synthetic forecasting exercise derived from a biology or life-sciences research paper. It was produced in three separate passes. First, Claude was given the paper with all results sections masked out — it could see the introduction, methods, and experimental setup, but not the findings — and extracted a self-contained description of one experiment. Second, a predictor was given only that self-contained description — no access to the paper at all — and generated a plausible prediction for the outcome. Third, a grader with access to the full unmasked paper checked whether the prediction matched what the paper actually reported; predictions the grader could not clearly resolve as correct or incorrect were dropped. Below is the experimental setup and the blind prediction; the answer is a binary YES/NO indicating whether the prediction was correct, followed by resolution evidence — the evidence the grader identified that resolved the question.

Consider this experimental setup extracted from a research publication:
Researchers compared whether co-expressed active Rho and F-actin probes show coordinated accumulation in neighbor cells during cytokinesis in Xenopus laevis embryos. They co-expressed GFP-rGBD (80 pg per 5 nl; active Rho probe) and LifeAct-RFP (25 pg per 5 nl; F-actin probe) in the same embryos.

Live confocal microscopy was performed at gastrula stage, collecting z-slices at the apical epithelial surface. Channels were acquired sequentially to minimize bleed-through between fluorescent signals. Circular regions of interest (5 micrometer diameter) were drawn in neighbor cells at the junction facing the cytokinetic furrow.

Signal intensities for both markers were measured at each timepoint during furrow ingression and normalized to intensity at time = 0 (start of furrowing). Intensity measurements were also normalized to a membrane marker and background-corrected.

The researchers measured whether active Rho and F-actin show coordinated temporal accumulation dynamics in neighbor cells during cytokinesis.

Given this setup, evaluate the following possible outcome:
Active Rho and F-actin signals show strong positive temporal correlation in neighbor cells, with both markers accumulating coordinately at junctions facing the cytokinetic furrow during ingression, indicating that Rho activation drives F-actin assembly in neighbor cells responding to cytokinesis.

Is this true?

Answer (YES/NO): YES